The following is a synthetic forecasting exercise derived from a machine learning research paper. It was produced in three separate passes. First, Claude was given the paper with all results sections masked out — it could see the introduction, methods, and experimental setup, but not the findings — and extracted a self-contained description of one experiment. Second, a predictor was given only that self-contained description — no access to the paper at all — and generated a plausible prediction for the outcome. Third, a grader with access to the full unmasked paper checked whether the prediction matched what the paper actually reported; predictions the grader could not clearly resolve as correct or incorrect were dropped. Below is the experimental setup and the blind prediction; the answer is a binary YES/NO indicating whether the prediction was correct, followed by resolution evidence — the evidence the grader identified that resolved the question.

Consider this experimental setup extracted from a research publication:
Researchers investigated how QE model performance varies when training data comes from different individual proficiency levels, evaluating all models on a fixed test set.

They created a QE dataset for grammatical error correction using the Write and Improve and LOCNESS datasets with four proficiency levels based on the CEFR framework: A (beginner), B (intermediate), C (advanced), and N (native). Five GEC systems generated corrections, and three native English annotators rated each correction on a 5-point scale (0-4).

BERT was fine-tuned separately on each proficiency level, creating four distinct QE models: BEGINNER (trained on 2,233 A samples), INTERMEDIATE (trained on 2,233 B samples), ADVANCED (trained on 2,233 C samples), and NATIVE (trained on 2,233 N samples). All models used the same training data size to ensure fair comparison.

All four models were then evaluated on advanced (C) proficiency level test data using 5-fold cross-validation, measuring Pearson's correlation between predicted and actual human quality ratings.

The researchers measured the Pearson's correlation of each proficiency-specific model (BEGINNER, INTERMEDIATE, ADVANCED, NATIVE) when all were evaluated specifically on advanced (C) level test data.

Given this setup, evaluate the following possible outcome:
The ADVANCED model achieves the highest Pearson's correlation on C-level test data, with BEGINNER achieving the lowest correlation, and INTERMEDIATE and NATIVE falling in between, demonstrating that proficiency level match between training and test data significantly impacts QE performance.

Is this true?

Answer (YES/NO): NO